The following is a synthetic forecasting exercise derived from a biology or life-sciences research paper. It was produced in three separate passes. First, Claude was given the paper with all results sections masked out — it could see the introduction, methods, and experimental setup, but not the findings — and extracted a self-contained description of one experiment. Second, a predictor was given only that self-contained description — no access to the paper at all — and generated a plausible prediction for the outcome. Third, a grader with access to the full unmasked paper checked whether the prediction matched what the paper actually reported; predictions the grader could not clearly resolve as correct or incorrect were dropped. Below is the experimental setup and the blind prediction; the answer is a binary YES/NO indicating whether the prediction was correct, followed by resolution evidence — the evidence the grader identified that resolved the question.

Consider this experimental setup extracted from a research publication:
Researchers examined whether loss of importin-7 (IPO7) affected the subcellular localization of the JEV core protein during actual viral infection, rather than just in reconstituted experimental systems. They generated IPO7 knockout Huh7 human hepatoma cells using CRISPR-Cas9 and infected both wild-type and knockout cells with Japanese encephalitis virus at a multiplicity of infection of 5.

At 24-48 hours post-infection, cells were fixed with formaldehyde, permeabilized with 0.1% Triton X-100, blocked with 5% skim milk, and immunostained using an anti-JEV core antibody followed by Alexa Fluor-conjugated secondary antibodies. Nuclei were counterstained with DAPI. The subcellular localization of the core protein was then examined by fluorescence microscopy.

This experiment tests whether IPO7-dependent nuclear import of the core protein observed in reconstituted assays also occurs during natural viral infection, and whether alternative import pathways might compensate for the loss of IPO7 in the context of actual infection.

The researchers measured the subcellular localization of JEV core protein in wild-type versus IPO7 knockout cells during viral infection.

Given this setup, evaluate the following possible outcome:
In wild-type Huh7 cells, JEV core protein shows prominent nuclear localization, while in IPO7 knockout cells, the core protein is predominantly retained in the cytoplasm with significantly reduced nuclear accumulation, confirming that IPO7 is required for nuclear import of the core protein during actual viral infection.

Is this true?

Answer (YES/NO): YES